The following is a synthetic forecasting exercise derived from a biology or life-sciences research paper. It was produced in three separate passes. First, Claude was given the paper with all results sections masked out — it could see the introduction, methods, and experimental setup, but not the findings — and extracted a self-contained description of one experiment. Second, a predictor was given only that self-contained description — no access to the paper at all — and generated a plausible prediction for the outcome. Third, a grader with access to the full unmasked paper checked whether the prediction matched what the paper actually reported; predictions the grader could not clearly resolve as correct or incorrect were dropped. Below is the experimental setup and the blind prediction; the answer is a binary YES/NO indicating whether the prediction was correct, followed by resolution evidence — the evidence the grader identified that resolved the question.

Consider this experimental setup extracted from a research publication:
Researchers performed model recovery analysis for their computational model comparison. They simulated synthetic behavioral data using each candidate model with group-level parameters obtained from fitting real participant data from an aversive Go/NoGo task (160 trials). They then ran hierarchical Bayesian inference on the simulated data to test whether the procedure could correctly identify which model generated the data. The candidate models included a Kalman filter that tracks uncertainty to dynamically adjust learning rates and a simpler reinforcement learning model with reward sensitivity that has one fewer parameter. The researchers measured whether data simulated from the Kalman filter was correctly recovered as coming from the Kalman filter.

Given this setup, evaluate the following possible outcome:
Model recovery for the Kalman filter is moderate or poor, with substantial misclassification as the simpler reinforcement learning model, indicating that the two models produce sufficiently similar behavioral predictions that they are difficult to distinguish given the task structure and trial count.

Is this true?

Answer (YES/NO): YES